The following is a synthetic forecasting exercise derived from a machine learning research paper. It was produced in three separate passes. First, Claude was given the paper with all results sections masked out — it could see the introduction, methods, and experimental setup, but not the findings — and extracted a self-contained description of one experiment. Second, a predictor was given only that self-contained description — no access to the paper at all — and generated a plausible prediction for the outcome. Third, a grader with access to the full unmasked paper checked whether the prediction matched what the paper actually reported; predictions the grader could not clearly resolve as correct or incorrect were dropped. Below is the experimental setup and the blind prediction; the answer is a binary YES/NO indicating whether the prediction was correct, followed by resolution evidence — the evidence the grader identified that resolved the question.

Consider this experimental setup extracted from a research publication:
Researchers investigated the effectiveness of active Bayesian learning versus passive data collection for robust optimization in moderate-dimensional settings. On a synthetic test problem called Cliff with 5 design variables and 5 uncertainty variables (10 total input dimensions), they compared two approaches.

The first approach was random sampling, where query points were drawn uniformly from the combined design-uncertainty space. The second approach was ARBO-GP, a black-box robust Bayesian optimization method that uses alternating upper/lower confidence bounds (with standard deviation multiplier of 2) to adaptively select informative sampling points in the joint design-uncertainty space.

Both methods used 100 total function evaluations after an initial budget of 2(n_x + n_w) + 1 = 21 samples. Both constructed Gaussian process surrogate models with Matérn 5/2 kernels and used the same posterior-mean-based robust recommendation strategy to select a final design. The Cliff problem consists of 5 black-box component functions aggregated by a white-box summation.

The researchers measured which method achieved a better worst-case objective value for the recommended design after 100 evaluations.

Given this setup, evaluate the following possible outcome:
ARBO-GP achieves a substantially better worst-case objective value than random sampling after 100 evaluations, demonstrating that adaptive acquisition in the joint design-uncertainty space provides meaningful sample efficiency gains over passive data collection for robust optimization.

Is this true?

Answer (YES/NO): NO